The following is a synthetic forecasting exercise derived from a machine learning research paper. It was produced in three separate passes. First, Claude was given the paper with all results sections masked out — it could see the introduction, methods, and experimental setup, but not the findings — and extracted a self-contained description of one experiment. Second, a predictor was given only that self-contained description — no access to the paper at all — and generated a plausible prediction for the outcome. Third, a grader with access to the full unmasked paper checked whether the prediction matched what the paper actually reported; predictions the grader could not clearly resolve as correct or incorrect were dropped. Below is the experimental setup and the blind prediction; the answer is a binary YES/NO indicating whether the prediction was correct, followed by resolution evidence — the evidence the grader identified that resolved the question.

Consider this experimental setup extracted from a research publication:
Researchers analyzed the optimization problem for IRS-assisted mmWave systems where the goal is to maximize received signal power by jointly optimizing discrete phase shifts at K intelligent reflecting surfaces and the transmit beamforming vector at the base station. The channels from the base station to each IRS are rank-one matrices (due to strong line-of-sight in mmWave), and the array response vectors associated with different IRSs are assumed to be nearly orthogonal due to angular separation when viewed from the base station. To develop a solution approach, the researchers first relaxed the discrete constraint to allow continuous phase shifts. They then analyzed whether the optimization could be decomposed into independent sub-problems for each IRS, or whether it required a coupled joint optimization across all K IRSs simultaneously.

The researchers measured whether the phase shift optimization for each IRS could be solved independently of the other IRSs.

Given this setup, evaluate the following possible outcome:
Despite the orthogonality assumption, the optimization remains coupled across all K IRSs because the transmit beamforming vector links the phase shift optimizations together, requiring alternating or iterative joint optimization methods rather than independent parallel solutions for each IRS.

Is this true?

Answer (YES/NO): NO